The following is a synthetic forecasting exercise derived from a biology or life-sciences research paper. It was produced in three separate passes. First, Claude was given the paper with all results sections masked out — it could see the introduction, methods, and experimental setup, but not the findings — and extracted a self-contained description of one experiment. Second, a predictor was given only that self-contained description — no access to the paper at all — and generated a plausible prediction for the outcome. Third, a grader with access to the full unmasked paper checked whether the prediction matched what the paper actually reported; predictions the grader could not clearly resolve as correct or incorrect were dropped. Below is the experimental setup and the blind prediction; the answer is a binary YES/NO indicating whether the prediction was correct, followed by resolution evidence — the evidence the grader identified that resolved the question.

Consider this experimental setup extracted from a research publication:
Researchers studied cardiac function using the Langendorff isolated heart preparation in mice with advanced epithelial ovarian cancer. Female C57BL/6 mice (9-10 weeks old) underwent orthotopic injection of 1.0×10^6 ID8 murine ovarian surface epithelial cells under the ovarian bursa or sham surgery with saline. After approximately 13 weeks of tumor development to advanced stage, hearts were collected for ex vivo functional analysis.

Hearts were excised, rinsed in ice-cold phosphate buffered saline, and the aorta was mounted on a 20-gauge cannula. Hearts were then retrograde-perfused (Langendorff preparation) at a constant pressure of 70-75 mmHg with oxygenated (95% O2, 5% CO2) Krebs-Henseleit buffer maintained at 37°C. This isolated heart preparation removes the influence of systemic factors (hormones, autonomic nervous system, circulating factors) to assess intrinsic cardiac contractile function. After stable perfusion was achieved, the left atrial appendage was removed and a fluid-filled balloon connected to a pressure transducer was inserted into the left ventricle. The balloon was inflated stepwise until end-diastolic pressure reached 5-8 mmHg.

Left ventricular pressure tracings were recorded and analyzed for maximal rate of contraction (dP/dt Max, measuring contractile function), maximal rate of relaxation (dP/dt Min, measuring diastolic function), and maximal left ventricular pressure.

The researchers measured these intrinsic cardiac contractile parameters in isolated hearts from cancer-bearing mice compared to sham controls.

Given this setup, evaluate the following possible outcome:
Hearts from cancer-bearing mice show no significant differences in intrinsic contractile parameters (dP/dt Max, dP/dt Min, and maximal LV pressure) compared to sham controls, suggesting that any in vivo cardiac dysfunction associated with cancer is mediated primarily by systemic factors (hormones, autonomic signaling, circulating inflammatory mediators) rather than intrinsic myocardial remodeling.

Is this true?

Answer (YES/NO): NO